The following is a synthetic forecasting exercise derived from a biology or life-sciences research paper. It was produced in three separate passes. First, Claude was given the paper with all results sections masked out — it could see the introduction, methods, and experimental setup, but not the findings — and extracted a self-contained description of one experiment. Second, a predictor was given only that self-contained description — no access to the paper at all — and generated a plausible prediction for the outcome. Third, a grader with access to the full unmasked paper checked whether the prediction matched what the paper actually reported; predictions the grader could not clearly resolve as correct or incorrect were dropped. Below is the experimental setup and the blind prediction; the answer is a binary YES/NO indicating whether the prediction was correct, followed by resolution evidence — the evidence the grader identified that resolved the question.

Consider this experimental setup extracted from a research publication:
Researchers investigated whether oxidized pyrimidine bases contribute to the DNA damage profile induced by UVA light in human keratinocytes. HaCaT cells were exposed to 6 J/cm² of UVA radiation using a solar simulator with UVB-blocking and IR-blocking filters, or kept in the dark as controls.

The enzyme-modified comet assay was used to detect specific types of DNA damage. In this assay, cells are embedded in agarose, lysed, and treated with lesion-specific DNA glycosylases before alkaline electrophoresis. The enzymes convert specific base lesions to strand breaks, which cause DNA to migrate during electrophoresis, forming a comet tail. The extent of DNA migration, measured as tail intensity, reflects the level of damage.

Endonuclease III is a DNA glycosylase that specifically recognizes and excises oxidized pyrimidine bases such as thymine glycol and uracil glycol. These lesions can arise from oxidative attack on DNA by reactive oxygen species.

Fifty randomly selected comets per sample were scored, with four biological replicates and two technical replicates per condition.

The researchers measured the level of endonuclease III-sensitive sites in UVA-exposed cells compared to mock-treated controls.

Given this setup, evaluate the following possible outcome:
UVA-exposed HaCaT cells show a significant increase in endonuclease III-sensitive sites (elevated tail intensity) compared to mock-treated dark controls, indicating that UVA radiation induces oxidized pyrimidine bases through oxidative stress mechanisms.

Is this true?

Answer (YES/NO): NO